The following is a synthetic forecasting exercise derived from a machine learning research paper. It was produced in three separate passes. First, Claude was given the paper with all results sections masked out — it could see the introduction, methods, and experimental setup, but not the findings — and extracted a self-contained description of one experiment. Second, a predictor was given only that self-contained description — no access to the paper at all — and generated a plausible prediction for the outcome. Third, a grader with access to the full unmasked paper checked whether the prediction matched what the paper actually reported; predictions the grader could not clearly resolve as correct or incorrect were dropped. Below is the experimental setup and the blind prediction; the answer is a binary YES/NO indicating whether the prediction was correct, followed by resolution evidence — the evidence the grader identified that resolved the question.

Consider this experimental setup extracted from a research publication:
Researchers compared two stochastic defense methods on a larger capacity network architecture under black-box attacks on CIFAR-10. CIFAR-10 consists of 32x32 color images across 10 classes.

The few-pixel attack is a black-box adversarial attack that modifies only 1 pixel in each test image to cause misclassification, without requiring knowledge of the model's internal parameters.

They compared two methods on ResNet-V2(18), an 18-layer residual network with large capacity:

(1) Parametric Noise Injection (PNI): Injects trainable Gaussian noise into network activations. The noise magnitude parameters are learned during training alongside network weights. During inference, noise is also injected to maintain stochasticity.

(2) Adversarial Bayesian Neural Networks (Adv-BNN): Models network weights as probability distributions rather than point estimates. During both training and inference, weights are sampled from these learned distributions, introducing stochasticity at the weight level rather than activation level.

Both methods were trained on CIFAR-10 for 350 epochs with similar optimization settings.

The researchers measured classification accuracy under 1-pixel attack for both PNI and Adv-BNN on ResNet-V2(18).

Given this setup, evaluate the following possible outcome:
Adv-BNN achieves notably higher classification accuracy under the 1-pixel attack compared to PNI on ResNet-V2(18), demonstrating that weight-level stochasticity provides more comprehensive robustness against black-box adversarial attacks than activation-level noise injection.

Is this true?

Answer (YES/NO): YES